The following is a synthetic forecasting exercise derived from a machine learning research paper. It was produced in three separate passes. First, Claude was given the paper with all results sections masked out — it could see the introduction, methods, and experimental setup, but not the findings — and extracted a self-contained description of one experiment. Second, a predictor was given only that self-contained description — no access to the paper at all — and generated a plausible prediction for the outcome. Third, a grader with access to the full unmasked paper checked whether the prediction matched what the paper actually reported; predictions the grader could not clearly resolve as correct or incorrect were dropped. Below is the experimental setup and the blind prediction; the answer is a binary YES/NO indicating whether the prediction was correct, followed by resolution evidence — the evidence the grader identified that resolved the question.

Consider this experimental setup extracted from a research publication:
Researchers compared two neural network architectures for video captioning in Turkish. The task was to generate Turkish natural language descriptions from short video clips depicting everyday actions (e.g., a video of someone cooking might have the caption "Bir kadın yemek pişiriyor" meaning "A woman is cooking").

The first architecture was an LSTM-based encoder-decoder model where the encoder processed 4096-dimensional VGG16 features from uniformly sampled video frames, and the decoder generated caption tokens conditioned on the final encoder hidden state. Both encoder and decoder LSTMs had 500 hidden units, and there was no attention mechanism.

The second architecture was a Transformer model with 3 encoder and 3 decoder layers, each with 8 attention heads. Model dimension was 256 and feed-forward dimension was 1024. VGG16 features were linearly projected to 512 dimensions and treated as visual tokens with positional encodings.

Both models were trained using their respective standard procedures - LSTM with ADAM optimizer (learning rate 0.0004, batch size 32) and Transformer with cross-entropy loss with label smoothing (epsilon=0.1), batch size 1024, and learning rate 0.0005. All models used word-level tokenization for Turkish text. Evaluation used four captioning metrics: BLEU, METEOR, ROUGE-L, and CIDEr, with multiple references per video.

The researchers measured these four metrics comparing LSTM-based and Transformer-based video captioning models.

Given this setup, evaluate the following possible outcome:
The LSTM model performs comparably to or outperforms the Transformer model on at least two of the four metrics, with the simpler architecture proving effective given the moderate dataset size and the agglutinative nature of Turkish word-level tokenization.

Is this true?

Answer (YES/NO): NO